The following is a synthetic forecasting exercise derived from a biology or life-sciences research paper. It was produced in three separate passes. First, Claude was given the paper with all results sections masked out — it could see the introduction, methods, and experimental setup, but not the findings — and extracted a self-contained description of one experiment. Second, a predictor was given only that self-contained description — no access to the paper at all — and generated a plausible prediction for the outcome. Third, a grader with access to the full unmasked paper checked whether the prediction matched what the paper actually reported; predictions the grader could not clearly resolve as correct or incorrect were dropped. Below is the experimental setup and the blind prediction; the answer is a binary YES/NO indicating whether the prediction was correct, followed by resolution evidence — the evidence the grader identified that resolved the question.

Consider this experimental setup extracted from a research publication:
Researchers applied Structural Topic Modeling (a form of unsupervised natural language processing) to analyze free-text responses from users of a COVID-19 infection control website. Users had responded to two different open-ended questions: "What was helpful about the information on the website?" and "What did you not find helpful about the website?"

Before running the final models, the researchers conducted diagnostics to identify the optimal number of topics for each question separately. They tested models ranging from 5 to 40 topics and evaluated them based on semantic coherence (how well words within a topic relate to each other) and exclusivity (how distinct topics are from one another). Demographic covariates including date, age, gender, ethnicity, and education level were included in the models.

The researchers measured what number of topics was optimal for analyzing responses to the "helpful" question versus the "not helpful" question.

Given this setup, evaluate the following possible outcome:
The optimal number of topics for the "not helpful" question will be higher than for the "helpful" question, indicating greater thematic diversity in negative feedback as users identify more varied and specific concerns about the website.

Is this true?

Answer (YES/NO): NO